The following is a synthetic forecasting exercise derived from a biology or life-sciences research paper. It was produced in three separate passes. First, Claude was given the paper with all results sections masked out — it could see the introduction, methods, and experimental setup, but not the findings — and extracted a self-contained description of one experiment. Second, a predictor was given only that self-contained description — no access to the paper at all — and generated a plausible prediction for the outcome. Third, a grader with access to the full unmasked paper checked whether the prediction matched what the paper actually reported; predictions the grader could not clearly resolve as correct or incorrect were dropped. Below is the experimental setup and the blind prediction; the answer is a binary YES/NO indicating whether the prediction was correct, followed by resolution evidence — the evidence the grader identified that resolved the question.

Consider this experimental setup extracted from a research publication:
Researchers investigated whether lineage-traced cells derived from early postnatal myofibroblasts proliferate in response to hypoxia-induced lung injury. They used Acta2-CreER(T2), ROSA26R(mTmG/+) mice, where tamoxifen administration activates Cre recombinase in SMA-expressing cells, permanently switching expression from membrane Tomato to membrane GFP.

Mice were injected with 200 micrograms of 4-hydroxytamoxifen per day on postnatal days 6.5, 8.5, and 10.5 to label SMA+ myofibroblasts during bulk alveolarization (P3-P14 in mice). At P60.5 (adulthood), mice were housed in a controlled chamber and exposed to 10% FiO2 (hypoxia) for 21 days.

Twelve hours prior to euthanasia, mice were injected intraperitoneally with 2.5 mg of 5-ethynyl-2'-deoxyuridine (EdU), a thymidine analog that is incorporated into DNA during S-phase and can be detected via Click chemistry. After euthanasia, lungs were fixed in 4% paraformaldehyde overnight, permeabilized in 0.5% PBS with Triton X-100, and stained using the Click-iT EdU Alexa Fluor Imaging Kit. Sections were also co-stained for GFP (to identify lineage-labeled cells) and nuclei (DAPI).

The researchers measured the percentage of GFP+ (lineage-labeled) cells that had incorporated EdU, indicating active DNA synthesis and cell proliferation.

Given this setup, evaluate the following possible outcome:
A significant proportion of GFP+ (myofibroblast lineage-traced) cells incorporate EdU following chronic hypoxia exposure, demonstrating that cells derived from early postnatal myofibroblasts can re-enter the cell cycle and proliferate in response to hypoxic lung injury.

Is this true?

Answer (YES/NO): NO